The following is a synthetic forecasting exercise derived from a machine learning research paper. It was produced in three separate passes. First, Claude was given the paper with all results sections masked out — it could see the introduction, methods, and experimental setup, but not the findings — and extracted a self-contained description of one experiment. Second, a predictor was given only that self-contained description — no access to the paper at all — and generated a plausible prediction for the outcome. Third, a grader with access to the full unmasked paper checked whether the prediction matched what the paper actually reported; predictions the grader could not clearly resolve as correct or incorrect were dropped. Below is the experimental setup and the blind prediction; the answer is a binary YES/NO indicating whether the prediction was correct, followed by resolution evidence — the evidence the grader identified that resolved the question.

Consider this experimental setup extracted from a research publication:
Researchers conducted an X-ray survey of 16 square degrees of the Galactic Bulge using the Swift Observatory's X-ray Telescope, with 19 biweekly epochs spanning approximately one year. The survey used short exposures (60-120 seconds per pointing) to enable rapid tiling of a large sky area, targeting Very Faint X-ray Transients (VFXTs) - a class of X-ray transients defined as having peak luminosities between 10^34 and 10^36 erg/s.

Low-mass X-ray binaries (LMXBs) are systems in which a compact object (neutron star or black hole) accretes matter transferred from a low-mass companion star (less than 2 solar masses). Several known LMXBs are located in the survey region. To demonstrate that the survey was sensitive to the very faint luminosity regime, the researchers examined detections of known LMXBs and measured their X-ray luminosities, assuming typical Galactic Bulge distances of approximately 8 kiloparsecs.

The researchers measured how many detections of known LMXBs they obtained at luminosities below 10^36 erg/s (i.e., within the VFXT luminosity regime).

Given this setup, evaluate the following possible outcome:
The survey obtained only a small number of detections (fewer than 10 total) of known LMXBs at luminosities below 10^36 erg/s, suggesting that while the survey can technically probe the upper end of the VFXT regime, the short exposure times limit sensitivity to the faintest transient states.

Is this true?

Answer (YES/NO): YES